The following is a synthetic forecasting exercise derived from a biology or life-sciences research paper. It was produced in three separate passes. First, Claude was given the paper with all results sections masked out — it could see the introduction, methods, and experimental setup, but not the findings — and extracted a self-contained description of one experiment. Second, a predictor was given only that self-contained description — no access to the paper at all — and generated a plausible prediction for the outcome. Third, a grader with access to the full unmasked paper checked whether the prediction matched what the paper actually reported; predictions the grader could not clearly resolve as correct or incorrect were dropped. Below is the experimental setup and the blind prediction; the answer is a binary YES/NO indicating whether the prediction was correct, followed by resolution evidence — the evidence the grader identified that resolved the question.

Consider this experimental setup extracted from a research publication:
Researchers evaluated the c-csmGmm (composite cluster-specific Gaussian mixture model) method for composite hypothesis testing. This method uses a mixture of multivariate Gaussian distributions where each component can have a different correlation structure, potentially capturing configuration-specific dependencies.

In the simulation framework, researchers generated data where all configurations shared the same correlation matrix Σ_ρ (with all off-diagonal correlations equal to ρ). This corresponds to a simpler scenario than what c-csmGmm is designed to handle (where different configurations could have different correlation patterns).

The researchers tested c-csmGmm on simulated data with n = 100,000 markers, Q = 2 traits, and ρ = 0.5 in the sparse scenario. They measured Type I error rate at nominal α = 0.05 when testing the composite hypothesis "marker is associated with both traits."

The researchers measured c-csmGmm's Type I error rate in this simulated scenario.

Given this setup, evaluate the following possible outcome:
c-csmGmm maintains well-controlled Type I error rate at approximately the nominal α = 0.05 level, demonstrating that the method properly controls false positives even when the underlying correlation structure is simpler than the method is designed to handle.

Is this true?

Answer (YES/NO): NO